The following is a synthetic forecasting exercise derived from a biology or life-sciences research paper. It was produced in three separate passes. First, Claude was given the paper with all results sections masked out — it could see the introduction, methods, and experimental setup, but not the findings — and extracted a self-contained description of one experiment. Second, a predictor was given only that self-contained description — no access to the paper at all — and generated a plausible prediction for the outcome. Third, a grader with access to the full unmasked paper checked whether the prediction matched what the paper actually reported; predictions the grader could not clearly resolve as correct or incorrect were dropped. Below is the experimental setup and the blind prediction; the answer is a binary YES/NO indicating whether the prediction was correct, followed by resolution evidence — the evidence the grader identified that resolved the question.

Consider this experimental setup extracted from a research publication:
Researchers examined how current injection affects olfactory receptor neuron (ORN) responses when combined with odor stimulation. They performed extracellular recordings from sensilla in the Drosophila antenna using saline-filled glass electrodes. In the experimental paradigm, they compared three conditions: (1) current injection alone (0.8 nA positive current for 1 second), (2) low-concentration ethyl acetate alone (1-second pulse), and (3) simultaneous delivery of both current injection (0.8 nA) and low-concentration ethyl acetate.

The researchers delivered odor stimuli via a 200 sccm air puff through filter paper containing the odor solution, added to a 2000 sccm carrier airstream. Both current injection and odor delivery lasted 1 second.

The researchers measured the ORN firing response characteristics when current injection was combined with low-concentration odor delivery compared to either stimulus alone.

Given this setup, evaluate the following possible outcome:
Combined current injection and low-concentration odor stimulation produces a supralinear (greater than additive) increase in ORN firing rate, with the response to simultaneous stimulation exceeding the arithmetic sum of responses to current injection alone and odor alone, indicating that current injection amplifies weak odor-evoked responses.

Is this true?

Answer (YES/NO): YES